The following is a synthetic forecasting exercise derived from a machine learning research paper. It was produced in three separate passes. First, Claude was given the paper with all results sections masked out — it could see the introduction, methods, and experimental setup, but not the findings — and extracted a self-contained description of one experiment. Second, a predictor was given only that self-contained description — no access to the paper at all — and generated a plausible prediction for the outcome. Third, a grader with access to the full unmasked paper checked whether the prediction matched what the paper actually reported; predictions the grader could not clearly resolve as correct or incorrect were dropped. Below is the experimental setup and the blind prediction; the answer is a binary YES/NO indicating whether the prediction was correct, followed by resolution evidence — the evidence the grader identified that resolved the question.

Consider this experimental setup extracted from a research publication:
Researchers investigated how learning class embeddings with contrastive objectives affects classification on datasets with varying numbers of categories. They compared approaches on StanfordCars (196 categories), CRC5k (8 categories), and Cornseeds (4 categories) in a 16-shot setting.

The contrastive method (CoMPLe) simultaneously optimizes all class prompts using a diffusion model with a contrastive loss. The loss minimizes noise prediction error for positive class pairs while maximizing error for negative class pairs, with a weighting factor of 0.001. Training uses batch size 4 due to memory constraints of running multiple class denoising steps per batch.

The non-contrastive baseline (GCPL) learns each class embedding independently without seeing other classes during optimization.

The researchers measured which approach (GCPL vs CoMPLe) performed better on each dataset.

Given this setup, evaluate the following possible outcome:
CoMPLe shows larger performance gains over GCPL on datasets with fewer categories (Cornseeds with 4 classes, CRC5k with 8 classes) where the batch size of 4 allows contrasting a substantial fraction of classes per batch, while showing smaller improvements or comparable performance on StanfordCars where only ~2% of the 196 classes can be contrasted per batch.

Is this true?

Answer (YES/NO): NO